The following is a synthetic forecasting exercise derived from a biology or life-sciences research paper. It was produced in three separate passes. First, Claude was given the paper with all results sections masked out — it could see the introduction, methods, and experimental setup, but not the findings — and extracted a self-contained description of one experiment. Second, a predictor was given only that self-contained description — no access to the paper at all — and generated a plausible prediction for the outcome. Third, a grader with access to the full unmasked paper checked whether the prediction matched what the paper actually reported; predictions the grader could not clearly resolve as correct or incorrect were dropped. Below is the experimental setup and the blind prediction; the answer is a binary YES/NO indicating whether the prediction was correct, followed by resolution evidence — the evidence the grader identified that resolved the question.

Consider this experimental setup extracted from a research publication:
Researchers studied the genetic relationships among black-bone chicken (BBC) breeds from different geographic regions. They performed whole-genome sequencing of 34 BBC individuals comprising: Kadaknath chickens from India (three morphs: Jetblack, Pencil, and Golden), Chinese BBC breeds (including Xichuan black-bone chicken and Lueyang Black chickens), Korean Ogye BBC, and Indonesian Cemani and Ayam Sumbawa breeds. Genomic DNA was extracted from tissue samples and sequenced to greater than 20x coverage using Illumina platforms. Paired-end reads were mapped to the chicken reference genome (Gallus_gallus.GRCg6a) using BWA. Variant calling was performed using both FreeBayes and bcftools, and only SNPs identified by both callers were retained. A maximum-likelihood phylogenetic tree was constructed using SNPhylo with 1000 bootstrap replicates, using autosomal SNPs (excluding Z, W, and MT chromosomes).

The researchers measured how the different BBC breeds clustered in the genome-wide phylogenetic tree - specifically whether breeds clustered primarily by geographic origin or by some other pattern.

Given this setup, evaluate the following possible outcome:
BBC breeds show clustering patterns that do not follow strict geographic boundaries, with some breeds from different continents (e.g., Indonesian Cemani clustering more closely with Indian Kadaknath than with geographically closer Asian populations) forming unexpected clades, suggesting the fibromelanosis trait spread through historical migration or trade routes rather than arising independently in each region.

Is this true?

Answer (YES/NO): NO